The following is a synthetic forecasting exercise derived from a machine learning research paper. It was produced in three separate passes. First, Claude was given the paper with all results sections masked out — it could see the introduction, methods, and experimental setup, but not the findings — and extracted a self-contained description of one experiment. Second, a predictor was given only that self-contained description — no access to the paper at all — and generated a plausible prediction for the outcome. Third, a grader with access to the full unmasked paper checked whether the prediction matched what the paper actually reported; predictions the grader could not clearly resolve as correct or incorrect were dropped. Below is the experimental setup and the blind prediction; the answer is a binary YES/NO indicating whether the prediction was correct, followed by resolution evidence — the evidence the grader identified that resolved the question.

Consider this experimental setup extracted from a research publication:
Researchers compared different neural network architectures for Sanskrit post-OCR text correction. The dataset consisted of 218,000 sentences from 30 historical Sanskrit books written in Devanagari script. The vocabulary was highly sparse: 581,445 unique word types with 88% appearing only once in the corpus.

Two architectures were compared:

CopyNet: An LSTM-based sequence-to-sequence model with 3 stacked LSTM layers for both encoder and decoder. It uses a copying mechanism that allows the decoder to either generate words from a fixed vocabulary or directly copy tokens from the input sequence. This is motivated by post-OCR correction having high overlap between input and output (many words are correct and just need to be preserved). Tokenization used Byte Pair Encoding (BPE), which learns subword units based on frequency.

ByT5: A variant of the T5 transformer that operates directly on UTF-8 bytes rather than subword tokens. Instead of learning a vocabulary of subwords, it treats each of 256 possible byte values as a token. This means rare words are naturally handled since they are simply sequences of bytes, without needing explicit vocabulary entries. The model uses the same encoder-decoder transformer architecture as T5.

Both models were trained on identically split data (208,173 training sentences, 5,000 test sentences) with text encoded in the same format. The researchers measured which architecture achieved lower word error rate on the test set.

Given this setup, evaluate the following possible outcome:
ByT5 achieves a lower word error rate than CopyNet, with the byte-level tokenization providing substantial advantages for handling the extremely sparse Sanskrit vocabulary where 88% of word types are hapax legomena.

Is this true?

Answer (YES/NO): YES